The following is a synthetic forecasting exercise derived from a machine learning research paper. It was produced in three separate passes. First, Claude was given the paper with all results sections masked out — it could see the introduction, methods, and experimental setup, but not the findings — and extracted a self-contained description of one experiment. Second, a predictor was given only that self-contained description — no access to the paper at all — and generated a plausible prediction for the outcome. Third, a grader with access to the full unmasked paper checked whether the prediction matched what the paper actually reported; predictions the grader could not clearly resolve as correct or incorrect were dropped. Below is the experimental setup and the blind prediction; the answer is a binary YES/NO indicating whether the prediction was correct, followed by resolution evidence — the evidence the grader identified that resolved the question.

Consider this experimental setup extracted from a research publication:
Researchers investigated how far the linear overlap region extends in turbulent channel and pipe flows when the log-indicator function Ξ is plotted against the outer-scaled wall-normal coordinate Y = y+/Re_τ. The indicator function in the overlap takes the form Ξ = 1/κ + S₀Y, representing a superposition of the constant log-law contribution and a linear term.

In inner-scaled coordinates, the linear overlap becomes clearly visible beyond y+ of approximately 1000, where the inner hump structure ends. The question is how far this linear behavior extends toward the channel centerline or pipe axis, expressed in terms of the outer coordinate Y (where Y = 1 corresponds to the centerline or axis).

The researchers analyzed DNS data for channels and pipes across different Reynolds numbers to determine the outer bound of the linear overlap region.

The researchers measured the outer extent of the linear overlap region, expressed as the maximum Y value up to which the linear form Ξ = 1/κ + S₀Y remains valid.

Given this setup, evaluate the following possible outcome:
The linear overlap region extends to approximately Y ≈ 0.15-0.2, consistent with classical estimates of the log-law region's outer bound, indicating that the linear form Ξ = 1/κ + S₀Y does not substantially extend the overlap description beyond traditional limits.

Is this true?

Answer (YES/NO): NO